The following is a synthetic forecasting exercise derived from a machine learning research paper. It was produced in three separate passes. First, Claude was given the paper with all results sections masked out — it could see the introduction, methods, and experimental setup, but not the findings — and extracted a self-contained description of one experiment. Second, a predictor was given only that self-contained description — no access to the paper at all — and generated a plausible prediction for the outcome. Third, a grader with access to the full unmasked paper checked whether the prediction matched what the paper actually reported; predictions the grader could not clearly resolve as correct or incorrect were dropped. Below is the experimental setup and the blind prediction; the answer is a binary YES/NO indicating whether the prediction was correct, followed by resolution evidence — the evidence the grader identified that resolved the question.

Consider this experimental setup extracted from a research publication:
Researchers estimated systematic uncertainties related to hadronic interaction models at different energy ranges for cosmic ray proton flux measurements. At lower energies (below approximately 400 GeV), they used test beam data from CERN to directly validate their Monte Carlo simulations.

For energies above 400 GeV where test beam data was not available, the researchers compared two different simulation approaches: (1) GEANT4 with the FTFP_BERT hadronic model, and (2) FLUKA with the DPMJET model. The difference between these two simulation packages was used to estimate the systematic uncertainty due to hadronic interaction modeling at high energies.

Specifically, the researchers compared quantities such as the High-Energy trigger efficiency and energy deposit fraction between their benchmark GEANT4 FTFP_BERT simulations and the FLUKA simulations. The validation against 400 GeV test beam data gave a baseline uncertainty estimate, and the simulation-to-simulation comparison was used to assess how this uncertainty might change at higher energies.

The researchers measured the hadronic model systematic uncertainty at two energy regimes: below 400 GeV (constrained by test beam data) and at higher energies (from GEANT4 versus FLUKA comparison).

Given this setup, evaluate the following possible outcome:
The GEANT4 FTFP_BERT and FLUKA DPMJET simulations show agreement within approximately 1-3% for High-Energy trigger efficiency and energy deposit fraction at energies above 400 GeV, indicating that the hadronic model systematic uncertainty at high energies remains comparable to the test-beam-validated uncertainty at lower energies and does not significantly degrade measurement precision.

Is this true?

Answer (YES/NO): NO